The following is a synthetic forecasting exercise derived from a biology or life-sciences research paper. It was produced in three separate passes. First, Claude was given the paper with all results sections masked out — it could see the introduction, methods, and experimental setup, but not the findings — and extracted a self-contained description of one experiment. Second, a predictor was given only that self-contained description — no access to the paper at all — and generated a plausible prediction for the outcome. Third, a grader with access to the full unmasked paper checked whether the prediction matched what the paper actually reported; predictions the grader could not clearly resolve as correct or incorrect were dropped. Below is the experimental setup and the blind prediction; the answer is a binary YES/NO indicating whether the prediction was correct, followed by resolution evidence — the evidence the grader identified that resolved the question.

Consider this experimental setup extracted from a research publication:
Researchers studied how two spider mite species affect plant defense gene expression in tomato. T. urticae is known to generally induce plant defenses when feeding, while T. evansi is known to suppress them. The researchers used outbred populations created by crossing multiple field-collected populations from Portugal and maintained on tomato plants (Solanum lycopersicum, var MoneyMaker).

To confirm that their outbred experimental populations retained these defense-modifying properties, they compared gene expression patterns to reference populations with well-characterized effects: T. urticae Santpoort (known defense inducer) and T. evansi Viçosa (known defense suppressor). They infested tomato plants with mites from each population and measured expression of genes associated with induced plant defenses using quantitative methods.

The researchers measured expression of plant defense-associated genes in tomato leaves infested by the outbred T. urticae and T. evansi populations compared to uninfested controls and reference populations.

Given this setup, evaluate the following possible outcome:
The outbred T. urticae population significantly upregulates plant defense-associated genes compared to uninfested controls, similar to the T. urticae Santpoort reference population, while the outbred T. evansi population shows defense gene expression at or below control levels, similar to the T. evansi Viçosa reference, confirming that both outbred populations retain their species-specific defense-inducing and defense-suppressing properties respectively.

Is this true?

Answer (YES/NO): NO